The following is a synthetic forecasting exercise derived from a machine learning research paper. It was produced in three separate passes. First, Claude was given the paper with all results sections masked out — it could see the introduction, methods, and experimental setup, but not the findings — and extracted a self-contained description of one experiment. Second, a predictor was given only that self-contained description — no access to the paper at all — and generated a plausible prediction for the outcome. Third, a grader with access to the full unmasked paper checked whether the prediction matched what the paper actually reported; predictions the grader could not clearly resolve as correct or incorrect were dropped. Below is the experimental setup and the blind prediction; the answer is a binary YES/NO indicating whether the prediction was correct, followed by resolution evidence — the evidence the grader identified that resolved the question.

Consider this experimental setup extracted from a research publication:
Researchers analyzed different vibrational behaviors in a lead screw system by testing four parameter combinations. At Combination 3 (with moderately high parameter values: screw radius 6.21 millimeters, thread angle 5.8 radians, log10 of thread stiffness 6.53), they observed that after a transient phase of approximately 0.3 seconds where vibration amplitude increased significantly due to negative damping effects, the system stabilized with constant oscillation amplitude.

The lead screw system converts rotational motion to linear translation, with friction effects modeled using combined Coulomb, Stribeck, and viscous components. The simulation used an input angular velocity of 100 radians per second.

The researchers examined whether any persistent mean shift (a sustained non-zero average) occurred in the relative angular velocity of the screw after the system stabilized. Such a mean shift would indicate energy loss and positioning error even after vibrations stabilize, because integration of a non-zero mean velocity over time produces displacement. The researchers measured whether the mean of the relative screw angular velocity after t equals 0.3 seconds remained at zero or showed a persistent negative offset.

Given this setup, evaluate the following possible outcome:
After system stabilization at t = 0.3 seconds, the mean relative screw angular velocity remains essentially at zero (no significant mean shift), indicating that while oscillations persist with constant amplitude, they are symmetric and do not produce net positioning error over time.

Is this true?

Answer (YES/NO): NO